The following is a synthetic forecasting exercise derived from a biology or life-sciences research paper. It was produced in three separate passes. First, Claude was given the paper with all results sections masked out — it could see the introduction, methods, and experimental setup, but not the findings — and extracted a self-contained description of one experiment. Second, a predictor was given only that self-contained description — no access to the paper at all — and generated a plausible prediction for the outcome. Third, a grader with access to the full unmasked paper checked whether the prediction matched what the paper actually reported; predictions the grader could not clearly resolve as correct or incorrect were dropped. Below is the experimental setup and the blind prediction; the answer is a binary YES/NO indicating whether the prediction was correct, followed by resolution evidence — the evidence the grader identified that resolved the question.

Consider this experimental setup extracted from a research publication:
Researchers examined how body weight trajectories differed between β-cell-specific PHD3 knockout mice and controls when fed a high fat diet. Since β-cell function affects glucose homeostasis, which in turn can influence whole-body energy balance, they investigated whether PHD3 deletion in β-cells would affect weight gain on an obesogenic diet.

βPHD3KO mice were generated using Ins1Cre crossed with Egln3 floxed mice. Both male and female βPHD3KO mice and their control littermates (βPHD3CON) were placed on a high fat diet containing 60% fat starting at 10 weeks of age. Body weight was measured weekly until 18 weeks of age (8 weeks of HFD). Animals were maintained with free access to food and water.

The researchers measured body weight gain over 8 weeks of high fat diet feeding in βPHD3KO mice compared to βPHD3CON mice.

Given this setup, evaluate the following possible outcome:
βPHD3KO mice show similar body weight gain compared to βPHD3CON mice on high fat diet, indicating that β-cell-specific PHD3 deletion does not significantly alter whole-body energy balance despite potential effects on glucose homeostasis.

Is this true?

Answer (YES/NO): YES